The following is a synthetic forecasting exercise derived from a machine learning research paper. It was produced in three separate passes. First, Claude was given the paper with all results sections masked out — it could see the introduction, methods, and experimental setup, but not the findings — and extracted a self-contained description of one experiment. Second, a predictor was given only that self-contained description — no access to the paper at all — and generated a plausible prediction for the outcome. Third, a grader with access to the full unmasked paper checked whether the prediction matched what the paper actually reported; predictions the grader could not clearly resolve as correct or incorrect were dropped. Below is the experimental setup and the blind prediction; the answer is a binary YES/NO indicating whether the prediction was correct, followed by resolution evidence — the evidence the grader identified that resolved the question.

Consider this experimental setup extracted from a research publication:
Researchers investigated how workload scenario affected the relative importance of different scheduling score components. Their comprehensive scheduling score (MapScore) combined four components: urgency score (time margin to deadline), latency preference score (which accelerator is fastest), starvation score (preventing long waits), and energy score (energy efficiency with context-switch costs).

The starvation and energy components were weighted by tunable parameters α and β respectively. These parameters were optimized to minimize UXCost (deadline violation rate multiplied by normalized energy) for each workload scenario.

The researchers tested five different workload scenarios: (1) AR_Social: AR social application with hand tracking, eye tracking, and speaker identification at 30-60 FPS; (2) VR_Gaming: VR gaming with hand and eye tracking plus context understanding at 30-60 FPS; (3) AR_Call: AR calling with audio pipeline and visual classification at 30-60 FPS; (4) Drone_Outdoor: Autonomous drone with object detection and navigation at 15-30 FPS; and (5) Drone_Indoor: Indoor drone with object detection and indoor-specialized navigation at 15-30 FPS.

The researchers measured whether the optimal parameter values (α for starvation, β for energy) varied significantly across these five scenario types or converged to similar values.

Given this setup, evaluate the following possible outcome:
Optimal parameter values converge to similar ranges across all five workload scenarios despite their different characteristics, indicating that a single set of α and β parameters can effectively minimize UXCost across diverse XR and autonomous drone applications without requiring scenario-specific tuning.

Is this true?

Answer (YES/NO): NO